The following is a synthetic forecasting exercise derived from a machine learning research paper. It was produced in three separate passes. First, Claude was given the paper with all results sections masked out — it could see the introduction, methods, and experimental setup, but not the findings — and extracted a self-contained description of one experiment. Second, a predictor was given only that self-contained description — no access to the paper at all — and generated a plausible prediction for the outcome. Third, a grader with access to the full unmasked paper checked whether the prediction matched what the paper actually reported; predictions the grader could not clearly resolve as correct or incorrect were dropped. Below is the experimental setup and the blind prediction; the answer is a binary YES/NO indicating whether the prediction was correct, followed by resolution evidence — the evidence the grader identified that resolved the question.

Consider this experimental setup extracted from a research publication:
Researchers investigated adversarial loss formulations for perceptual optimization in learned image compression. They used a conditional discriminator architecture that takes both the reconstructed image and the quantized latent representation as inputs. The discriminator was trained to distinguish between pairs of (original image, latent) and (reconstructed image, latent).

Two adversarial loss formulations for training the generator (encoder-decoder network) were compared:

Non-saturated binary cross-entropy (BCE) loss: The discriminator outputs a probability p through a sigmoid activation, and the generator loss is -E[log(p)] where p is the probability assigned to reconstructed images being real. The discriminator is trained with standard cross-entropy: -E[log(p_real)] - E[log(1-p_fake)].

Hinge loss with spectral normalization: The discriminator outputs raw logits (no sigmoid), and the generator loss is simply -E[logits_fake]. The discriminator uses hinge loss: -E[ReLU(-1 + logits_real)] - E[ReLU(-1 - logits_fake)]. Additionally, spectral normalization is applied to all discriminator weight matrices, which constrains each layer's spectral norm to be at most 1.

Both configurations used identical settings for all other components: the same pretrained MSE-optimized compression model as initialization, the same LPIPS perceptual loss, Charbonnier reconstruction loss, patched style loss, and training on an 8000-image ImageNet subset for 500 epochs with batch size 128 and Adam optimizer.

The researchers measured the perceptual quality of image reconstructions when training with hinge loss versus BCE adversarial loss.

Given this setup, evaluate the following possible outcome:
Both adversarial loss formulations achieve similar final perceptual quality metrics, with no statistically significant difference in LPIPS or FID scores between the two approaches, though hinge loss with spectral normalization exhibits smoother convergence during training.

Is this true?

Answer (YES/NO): NO